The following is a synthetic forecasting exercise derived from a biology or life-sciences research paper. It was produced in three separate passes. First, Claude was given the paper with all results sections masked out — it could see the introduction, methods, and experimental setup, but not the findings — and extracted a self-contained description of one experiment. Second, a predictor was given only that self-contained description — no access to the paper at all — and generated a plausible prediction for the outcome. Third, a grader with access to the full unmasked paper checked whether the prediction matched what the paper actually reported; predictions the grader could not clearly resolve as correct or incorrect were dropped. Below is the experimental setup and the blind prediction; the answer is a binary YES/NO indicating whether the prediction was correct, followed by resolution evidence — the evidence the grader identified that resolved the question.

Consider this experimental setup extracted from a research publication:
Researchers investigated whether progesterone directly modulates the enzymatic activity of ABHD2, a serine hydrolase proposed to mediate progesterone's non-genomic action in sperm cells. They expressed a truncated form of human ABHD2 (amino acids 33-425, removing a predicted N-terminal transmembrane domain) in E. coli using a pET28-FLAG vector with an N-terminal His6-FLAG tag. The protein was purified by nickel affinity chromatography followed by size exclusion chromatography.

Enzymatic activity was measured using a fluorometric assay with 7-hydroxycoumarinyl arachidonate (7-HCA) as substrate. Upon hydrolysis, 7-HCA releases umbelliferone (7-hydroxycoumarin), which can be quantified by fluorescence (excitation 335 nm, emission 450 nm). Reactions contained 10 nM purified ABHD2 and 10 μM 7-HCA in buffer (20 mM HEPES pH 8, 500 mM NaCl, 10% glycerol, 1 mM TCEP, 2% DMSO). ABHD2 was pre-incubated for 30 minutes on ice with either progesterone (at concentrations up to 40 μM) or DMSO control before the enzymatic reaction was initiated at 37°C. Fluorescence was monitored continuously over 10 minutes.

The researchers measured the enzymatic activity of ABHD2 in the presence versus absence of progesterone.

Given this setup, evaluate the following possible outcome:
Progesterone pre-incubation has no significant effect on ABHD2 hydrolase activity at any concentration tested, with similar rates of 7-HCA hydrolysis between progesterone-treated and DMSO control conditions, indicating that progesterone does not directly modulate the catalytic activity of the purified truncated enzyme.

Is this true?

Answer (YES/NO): YES